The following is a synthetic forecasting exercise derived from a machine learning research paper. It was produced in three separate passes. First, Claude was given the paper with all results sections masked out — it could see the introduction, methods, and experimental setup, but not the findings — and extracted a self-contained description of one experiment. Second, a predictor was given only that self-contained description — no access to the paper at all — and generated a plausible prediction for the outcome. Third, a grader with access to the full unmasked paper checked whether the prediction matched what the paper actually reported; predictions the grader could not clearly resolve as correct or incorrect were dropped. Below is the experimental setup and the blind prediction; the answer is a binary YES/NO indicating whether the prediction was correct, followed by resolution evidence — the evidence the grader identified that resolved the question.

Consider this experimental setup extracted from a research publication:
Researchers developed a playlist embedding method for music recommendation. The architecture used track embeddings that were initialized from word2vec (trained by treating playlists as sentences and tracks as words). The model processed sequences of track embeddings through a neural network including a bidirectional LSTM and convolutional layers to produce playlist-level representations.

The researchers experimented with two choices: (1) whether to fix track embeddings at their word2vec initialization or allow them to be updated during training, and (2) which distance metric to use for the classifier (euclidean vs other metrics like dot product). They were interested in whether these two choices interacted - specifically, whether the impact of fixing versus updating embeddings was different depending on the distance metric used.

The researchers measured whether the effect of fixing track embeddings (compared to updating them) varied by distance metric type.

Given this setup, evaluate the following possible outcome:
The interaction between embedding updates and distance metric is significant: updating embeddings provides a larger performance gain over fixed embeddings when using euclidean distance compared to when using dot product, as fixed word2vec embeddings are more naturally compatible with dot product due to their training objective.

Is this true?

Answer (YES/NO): YES